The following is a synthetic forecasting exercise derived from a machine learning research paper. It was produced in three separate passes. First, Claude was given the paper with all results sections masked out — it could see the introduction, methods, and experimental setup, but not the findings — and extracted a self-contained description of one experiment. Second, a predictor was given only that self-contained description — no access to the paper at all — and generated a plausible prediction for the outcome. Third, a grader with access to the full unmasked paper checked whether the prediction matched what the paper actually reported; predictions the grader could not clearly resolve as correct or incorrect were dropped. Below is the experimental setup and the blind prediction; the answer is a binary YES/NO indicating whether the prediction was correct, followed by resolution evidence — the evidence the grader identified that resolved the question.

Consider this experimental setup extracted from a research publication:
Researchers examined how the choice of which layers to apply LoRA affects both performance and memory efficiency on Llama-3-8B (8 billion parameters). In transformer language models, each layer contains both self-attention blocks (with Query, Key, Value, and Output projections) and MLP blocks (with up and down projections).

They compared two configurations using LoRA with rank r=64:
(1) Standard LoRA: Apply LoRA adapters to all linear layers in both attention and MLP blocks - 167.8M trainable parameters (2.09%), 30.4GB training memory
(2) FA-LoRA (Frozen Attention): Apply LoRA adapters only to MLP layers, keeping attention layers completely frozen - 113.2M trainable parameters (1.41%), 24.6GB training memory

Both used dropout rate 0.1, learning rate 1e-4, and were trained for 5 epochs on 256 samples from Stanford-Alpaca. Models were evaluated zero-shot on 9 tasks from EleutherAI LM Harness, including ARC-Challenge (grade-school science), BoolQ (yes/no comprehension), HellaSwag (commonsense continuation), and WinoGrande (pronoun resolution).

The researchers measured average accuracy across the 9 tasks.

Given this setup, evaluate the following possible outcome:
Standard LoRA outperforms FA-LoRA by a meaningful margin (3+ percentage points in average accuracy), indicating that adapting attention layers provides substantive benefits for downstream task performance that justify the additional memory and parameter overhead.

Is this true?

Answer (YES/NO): NO